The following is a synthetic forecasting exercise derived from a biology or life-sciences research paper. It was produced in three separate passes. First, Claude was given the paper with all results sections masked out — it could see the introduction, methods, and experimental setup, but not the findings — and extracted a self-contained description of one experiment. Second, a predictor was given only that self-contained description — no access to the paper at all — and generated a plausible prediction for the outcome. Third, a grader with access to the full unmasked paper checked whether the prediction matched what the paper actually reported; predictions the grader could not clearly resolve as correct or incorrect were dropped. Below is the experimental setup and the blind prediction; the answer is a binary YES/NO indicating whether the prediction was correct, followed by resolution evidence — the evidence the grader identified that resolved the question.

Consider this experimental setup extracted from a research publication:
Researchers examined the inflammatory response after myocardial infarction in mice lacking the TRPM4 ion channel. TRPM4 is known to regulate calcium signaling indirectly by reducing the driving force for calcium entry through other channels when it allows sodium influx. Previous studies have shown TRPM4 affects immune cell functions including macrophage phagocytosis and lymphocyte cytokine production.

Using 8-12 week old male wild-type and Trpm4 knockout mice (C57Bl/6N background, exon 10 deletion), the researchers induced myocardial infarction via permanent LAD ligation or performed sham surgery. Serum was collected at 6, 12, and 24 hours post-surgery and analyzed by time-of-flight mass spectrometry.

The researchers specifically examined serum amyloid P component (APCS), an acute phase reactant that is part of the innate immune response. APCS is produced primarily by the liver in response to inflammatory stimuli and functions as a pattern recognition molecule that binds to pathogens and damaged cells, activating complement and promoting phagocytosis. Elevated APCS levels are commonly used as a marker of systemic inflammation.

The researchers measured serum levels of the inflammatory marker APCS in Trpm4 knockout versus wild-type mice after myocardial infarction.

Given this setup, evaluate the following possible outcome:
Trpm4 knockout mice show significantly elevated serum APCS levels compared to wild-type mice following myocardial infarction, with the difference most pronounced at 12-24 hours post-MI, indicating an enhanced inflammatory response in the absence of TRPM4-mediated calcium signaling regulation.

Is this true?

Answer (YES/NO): YES